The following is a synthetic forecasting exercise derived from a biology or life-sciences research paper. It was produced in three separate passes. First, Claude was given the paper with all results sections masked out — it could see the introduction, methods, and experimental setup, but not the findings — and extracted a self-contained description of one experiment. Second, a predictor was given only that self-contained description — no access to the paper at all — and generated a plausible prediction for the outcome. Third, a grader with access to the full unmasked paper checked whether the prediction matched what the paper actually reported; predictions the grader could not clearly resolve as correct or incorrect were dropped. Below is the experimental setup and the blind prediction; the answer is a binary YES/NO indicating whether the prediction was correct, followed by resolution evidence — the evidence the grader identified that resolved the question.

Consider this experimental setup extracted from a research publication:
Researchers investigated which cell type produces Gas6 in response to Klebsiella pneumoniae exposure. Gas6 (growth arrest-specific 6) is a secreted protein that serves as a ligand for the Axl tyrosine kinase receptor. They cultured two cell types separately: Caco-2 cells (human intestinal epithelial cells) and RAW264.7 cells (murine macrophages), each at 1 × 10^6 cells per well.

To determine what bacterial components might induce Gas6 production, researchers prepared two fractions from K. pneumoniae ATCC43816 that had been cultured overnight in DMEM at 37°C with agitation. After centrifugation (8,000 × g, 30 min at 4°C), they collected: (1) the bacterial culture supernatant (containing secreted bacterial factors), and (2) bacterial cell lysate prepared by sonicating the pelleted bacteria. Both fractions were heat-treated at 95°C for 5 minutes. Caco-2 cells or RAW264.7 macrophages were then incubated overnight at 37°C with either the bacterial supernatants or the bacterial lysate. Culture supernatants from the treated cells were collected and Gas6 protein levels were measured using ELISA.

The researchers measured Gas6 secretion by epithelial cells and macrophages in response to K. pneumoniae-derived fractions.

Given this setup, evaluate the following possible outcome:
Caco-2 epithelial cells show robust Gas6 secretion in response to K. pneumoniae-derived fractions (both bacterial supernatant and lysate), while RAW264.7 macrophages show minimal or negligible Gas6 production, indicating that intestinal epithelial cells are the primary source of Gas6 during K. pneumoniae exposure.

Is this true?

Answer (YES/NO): NO